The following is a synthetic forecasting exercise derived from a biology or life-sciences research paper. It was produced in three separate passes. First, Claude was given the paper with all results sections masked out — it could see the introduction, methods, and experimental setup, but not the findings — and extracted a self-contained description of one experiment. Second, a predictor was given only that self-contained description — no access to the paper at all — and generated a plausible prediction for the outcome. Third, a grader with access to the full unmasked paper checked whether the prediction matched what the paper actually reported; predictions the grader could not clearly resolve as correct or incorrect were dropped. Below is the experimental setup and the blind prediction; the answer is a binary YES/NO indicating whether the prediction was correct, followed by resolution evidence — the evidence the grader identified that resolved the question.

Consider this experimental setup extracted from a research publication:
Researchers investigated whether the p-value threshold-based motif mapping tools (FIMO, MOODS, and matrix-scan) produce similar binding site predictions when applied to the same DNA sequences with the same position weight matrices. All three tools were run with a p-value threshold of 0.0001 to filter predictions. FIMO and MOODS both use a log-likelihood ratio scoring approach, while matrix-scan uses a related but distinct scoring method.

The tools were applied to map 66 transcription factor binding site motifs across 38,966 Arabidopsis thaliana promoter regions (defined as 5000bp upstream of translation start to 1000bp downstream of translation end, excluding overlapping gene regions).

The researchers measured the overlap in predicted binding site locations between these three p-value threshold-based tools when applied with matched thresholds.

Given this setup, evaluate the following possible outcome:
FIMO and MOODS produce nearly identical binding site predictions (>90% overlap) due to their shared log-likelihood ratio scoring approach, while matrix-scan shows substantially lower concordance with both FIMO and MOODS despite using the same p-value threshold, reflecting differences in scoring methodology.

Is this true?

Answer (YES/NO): NO